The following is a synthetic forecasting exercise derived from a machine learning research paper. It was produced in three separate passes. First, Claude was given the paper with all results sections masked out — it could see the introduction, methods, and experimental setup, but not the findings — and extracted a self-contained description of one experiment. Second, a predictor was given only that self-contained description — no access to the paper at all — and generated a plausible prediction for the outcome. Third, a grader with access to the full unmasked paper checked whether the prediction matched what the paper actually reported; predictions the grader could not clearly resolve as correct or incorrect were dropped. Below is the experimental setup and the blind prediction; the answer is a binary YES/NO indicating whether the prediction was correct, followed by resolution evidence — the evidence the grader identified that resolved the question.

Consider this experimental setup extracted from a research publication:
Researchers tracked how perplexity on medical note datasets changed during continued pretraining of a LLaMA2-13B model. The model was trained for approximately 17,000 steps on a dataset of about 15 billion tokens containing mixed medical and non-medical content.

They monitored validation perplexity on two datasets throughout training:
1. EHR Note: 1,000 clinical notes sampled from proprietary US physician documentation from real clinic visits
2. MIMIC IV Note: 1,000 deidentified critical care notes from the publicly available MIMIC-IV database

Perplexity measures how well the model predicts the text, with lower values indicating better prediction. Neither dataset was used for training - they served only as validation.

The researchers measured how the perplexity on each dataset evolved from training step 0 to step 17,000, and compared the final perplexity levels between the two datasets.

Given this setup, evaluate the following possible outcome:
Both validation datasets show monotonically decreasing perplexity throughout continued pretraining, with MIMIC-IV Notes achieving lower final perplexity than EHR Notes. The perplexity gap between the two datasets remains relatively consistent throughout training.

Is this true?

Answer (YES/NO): NO